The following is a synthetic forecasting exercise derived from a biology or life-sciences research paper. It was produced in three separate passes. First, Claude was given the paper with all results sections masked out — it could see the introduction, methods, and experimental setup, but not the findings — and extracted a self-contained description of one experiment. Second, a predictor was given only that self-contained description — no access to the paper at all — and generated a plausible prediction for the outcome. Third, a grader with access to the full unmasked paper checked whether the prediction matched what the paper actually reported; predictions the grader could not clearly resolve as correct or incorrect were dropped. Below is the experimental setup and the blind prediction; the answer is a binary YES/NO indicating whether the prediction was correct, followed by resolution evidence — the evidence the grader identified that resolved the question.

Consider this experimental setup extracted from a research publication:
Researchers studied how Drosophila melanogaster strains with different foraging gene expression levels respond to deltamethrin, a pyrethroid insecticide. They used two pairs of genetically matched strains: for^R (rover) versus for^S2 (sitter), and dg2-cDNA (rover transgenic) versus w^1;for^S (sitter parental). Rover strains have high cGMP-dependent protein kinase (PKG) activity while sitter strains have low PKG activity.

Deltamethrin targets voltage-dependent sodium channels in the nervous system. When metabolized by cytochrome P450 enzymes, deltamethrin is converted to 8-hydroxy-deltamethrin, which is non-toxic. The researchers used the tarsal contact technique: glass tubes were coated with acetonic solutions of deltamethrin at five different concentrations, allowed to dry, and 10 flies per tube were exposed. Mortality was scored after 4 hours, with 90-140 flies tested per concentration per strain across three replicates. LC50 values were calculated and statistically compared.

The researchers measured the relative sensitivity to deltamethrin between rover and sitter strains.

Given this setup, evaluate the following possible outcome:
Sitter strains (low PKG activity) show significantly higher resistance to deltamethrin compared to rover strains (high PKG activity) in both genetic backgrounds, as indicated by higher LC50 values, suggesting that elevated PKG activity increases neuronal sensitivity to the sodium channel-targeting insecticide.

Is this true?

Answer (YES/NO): NO